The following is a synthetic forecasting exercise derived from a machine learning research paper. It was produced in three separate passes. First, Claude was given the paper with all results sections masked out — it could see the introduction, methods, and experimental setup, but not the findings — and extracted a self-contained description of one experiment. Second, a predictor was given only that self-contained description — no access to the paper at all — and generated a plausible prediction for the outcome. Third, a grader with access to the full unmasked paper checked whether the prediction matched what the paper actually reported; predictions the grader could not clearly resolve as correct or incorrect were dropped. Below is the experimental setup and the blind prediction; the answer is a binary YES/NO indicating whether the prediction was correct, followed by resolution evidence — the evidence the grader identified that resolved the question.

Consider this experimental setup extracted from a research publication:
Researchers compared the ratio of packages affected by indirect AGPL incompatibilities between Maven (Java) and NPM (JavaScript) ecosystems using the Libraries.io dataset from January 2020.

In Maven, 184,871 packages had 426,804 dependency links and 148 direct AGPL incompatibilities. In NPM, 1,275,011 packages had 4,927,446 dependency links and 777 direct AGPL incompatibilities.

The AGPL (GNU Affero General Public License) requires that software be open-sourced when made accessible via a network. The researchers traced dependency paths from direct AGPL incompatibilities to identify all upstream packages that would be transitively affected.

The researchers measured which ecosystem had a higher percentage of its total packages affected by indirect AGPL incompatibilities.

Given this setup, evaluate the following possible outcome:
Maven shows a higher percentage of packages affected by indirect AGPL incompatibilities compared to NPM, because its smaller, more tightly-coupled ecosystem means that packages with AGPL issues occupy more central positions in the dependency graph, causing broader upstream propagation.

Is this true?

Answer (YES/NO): YES